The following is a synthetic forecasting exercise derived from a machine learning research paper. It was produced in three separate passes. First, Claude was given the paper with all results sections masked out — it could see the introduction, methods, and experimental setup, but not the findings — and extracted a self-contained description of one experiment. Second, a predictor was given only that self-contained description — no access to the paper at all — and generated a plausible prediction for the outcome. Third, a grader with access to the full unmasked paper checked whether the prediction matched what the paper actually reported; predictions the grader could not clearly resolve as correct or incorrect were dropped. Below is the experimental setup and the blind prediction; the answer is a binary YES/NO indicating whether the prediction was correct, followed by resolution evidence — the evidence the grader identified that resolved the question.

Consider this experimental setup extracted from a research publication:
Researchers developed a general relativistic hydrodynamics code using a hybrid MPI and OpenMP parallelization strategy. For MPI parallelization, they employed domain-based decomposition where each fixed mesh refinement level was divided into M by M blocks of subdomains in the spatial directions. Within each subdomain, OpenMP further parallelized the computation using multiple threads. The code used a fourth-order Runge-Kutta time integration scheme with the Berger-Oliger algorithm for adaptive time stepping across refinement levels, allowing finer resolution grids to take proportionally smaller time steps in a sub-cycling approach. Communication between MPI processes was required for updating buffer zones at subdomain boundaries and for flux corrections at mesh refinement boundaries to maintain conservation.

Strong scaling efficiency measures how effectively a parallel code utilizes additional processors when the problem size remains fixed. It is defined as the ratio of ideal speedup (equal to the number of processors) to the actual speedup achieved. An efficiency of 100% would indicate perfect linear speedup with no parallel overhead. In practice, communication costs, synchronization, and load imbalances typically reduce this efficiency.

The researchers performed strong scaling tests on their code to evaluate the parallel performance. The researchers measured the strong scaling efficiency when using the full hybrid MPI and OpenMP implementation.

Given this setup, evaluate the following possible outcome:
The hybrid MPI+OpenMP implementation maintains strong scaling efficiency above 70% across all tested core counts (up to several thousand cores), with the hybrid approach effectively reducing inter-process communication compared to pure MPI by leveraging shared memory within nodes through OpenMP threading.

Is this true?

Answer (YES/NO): NO